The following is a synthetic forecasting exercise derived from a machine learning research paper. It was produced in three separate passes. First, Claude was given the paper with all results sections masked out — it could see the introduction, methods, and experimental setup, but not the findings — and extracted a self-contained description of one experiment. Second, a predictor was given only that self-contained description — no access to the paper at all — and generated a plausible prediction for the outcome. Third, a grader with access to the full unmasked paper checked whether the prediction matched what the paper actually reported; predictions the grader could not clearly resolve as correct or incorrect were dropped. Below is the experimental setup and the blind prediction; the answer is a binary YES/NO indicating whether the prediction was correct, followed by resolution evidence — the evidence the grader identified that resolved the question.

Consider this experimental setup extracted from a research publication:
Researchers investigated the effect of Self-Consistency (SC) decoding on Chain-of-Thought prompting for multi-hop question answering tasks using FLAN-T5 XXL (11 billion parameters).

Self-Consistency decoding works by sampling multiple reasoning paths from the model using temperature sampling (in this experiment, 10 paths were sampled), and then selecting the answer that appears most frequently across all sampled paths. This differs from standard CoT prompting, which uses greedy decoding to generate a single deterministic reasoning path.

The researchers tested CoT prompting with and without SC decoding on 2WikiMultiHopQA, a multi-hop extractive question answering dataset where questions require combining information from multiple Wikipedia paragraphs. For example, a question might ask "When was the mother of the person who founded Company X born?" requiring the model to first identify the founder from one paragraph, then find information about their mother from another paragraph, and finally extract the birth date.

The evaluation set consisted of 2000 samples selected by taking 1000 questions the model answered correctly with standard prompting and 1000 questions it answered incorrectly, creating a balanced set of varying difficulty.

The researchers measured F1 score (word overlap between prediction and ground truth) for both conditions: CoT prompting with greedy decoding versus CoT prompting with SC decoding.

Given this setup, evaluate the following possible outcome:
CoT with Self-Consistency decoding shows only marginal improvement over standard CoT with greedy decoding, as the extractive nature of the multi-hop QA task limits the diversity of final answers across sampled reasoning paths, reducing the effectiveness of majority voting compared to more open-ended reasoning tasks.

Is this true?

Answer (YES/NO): NO